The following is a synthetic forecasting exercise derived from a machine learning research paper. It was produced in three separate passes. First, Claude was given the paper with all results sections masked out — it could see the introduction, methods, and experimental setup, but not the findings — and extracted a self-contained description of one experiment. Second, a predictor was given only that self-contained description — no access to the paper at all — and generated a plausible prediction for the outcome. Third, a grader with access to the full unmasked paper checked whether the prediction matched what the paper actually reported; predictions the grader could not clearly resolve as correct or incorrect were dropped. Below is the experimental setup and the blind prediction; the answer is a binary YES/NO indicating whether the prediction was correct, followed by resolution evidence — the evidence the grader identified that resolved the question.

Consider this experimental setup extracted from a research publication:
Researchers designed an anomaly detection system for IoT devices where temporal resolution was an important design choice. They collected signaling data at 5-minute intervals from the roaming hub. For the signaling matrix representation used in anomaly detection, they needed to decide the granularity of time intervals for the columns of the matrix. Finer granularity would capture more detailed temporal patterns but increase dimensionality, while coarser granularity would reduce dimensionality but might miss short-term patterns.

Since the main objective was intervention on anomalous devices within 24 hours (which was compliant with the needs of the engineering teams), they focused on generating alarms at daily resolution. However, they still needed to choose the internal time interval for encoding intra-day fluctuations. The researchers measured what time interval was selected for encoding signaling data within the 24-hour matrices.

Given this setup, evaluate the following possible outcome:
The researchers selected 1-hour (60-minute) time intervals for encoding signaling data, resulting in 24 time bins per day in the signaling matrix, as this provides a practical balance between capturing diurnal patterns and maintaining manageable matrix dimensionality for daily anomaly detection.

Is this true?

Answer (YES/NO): NO